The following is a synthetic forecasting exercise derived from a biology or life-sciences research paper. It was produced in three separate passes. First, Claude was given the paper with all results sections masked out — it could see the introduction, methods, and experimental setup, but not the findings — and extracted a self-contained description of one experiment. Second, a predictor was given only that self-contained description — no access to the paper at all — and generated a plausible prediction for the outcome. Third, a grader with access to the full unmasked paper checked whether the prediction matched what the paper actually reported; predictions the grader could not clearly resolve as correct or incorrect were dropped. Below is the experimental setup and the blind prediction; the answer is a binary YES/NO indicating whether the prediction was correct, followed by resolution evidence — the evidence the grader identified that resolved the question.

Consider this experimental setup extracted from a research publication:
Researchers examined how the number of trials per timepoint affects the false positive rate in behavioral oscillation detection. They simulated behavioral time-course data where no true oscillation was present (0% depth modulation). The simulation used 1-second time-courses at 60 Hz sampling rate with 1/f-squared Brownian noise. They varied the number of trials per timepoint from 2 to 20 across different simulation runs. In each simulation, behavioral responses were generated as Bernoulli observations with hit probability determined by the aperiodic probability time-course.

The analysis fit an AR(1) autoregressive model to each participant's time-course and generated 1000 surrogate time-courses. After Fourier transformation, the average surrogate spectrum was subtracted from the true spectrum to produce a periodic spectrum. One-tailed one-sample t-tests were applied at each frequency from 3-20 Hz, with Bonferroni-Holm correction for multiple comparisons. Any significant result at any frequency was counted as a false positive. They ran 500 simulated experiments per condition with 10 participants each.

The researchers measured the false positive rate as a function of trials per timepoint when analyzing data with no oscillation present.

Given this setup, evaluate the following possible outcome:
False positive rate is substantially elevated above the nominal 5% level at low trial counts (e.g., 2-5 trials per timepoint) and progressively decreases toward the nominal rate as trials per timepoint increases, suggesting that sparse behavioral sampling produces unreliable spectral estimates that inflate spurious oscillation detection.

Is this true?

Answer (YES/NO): NO